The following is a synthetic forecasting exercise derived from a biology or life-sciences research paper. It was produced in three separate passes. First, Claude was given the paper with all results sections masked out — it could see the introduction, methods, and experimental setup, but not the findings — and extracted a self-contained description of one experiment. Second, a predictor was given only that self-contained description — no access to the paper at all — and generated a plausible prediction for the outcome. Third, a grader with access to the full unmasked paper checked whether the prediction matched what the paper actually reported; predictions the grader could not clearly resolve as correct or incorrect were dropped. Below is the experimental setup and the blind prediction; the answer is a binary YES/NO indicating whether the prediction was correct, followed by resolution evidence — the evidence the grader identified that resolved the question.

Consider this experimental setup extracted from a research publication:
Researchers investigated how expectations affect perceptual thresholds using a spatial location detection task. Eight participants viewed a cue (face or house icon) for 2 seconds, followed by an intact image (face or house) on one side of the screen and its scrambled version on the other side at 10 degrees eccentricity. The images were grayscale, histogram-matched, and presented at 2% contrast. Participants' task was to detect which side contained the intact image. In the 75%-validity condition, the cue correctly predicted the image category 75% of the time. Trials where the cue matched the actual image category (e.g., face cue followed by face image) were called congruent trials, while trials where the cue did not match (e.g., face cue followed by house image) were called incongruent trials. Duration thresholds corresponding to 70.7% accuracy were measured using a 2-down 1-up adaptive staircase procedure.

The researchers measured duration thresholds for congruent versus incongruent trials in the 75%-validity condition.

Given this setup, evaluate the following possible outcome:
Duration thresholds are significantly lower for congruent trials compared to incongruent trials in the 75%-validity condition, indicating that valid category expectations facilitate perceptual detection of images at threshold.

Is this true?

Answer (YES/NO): NO